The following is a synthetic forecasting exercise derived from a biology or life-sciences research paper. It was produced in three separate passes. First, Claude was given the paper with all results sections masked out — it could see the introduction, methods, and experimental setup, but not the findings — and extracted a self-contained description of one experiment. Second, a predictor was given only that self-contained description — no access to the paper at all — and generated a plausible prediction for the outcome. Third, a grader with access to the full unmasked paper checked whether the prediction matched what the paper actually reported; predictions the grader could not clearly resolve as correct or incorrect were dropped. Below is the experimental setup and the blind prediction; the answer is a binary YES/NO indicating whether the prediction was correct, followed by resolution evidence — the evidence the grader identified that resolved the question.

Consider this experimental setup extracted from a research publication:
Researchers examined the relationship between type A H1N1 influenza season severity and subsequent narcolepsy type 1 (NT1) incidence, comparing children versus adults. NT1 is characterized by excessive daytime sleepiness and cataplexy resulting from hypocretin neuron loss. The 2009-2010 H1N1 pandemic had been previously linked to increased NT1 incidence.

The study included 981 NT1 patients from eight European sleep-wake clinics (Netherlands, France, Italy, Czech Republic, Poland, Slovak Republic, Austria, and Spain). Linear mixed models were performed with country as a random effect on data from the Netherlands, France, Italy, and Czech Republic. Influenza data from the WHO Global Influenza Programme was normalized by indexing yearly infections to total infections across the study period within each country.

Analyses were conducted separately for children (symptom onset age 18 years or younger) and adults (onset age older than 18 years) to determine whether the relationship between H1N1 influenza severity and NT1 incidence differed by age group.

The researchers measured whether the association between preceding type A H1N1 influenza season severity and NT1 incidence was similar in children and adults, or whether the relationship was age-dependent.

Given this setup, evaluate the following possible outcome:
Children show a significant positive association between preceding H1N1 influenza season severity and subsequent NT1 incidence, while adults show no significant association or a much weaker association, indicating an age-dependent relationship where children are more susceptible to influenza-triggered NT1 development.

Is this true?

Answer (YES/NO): NO